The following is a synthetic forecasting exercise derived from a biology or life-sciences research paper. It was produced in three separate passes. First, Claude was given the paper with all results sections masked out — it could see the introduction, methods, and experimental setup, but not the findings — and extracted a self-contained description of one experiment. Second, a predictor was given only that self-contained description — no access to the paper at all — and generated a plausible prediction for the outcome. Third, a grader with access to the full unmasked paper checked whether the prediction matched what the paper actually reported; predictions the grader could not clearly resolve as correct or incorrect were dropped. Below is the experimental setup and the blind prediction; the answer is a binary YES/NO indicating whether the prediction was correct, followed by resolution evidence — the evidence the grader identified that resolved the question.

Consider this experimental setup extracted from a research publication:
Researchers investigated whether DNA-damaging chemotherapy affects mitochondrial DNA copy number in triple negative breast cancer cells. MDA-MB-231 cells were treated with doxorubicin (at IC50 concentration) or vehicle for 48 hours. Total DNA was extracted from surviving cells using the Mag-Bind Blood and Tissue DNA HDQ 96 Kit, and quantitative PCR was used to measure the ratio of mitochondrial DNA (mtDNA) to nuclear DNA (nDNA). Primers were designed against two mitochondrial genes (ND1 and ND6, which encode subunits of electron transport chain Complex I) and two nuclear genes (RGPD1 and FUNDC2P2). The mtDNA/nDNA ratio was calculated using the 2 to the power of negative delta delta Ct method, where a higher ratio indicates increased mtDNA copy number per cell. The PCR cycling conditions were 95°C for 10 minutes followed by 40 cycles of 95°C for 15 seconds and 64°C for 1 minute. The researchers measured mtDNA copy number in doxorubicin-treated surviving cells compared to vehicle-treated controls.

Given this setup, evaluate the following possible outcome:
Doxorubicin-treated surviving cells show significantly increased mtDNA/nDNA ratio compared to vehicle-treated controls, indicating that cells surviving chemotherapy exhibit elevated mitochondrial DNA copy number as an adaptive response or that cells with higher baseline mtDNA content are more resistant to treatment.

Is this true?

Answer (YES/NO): YES